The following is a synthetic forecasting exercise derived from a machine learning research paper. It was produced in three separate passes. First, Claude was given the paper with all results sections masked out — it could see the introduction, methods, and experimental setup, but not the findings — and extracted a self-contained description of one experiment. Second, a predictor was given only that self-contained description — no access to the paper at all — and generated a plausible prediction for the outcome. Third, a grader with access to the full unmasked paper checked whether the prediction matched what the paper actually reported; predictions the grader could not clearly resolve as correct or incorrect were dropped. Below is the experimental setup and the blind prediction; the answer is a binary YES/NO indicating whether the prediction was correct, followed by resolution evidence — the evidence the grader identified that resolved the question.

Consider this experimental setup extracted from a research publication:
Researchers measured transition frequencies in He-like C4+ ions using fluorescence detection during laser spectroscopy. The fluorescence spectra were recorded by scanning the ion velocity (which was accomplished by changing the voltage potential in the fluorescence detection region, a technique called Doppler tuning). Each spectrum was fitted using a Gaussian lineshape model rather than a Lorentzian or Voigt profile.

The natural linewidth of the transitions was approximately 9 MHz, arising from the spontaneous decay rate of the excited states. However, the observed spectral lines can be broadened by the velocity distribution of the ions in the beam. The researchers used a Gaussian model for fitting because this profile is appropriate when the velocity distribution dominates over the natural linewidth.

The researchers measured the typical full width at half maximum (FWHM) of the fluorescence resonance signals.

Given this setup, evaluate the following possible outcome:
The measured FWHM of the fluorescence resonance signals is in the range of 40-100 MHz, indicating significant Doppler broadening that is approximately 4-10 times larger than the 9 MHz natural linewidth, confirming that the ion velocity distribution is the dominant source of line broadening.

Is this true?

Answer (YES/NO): NO